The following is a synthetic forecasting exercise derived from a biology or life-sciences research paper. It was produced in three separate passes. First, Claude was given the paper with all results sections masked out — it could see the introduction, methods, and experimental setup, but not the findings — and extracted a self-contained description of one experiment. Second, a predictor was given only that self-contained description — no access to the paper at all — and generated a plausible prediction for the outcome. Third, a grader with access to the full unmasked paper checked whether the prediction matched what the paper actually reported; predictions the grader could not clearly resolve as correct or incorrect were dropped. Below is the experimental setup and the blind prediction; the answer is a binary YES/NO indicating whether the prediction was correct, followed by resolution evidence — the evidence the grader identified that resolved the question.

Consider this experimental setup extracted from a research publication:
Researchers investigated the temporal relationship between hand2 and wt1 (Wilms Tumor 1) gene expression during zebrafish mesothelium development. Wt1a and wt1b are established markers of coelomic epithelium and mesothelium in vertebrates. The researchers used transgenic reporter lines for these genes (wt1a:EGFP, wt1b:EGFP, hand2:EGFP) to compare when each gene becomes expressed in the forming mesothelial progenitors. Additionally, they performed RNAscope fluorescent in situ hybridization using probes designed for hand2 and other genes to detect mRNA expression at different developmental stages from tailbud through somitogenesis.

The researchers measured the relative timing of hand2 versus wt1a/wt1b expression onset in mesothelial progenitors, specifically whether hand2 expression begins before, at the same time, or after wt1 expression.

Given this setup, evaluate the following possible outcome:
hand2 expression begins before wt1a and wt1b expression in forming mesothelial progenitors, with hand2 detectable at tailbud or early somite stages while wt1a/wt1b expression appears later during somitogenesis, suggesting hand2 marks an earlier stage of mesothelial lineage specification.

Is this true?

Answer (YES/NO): YES